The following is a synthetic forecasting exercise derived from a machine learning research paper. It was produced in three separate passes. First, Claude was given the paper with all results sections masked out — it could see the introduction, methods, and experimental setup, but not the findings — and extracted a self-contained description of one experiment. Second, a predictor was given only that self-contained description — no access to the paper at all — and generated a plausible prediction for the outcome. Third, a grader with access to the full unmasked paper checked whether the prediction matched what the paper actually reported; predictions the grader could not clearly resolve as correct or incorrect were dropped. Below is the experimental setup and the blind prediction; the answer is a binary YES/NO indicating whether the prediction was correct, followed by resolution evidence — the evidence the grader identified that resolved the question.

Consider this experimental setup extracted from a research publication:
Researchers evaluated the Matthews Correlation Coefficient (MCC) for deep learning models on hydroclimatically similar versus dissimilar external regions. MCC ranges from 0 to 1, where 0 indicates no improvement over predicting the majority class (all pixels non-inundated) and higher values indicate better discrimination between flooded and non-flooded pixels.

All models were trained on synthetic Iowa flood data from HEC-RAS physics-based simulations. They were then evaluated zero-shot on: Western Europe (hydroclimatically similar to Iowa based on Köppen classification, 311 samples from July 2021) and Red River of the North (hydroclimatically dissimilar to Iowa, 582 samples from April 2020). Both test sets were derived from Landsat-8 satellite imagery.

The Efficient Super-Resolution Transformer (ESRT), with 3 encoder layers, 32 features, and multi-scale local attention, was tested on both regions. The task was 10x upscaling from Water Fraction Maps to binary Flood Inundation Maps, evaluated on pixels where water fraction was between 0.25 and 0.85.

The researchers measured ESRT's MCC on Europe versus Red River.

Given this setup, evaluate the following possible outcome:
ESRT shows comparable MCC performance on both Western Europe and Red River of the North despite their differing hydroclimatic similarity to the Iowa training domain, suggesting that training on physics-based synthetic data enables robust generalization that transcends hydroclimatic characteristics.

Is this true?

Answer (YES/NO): NO